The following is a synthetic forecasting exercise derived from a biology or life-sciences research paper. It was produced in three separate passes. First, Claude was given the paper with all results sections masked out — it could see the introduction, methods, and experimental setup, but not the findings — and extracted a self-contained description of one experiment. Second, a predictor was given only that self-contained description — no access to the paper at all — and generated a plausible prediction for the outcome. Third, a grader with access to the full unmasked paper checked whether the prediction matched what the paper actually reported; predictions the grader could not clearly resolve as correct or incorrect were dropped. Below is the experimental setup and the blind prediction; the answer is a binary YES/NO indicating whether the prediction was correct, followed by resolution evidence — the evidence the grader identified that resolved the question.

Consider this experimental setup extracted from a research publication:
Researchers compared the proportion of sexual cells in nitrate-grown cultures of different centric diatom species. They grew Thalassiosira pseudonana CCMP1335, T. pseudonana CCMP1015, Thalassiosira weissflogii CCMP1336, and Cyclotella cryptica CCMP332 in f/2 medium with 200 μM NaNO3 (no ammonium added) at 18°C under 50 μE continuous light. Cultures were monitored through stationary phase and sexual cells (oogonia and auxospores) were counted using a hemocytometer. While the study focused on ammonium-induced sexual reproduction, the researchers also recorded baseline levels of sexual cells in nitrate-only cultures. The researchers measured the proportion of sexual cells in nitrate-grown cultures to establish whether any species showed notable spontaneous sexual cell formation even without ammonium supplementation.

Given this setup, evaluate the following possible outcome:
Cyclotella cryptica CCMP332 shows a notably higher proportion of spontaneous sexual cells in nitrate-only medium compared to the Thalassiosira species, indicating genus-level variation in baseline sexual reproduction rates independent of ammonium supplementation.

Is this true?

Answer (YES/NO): YES